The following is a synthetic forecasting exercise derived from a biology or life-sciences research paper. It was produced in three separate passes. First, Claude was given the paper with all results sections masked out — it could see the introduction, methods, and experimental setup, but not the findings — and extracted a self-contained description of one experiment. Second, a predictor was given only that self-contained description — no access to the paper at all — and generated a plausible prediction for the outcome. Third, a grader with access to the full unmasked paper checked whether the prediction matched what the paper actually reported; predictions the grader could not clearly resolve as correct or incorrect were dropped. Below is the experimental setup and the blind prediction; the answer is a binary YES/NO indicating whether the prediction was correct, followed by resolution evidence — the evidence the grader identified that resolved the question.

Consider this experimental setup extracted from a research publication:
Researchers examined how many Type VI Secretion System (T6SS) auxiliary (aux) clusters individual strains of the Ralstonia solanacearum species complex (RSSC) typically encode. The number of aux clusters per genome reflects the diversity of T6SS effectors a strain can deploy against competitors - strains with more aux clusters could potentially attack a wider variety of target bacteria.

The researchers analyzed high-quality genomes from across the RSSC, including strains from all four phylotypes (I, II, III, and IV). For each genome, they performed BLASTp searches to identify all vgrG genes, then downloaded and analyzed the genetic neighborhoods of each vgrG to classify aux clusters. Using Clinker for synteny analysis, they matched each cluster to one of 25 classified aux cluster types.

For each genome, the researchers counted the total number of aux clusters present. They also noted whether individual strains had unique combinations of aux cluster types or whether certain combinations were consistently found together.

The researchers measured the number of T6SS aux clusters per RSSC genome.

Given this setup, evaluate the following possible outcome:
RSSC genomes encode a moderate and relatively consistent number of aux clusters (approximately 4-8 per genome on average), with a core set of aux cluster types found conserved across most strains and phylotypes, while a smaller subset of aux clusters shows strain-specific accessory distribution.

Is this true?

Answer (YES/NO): NO